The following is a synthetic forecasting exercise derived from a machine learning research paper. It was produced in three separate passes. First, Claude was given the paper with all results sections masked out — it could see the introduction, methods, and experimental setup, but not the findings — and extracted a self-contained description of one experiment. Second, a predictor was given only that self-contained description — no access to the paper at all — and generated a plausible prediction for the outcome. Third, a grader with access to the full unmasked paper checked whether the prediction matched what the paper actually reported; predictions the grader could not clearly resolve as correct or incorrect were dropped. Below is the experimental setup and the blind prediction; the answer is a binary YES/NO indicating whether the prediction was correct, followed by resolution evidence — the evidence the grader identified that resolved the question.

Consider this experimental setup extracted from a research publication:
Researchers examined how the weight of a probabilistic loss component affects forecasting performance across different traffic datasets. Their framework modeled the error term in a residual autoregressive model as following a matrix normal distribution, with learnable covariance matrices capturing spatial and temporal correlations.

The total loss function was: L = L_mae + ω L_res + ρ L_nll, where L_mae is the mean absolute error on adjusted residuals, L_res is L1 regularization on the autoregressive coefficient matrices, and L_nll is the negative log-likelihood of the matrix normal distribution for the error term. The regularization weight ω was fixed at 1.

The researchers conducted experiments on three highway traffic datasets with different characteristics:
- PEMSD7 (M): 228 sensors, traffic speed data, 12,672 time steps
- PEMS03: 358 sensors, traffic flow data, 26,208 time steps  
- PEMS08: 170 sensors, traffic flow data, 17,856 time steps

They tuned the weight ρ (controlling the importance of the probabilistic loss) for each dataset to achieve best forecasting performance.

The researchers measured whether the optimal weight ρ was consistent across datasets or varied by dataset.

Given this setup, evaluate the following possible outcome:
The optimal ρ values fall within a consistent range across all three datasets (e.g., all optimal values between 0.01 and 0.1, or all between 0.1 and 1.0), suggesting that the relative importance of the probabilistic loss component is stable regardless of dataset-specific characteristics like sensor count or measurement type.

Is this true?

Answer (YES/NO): NO